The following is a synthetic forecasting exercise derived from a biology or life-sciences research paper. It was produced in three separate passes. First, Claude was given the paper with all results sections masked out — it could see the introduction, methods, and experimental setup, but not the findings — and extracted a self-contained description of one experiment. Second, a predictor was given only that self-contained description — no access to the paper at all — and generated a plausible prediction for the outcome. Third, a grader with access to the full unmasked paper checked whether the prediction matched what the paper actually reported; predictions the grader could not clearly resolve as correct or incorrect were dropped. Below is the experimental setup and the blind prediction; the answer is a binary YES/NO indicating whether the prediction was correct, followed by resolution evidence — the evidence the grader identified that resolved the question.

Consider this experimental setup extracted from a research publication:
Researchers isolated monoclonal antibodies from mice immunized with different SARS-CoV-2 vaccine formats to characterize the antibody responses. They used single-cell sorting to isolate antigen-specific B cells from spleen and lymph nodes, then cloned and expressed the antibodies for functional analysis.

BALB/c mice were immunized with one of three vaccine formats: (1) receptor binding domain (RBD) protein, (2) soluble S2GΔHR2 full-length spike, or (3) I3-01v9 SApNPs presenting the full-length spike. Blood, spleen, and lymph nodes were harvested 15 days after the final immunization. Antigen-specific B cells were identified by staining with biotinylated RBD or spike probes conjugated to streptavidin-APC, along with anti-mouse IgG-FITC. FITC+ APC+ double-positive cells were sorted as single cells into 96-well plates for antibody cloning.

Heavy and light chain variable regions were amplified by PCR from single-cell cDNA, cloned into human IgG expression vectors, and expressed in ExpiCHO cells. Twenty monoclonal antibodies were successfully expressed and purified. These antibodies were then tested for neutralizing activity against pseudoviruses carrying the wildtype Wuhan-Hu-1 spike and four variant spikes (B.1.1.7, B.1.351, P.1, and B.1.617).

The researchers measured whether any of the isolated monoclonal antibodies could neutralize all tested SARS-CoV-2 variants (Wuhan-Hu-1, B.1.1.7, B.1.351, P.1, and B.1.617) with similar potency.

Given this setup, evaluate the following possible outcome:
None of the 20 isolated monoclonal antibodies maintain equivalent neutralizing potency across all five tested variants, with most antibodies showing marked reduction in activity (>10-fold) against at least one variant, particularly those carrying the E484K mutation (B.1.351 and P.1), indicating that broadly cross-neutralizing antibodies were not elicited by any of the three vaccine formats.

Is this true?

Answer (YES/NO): NO